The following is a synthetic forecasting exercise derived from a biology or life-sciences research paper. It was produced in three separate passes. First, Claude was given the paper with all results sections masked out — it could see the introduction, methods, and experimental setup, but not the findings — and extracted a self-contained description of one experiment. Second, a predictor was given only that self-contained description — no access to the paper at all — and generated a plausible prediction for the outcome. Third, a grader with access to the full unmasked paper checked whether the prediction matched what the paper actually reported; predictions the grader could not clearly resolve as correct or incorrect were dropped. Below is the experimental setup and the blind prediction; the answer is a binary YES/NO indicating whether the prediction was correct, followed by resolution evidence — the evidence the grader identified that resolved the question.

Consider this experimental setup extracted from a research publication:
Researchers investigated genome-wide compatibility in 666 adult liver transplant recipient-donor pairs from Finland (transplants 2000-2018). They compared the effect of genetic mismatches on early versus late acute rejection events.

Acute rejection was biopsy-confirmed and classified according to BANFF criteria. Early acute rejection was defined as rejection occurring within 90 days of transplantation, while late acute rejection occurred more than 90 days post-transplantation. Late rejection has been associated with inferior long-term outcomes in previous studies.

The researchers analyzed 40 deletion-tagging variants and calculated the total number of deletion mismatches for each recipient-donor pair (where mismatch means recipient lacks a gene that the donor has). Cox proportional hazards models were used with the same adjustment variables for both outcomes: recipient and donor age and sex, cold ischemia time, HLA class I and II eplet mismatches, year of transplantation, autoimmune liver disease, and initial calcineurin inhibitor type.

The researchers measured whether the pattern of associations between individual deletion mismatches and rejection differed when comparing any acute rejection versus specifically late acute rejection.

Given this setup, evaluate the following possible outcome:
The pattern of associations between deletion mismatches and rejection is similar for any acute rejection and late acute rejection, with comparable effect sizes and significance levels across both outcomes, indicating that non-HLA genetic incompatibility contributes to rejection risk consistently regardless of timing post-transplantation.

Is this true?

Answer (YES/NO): NO